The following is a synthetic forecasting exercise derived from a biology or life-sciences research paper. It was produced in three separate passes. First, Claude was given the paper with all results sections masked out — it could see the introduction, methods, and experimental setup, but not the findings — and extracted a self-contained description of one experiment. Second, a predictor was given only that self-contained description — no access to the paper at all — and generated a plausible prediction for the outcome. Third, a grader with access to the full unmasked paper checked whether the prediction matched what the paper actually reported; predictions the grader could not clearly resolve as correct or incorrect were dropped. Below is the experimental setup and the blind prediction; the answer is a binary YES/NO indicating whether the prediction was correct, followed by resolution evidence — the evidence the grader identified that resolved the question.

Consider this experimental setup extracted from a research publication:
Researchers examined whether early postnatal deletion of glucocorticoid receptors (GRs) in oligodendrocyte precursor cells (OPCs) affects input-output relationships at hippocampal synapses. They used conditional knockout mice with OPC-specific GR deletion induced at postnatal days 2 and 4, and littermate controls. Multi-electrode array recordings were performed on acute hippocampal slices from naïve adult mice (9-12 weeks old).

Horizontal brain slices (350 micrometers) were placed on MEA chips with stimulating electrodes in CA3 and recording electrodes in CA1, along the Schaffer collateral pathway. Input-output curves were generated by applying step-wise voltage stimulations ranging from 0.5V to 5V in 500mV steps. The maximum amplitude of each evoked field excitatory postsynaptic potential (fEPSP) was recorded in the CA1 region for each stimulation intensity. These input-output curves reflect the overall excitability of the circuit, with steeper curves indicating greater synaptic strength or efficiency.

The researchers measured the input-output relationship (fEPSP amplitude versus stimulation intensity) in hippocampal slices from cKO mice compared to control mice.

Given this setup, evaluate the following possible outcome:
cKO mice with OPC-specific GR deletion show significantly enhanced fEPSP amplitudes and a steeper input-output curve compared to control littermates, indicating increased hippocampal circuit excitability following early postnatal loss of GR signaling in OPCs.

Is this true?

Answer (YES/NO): NO